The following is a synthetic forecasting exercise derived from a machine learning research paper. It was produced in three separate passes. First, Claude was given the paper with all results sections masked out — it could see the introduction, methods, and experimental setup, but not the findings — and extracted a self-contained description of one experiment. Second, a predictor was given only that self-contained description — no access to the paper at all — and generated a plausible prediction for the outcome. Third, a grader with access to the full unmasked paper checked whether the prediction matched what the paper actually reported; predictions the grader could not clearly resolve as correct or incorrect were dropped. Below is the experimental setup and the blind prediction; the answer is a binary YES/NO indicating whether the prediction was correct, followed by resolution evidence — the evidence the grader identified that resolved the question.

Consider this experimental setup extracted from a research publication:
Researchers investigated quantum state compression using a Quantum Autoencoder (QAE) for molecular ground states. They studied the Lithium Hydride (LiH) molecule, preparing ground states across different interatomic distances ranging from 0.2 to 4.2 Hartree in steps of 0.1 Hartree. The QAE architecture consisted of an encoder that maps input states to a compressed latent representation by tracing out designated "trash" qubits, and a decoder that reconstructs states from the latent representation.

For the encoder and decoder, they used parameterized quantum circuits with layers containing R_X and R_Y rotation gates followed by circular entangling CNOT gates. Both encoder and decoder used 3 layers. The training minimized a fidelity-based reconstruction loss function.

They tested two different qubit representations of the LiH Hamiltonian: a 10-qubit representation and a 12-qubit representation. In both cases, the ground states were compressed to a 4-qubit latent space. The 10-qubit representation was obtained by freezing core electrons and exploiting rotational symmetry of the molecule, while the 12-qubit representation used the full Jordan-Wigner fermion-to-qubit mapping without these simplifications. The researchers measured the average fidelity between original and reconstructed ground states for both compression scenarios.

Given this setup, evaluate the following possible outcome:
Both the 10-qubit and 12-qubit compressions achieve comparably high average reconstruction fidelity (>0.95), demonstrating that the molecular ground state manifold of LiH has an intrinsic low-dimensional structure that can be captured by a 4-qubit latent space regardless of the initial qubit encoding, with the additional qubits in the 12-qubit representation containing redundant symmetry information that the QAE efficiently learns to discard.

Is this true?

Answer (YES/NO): NO